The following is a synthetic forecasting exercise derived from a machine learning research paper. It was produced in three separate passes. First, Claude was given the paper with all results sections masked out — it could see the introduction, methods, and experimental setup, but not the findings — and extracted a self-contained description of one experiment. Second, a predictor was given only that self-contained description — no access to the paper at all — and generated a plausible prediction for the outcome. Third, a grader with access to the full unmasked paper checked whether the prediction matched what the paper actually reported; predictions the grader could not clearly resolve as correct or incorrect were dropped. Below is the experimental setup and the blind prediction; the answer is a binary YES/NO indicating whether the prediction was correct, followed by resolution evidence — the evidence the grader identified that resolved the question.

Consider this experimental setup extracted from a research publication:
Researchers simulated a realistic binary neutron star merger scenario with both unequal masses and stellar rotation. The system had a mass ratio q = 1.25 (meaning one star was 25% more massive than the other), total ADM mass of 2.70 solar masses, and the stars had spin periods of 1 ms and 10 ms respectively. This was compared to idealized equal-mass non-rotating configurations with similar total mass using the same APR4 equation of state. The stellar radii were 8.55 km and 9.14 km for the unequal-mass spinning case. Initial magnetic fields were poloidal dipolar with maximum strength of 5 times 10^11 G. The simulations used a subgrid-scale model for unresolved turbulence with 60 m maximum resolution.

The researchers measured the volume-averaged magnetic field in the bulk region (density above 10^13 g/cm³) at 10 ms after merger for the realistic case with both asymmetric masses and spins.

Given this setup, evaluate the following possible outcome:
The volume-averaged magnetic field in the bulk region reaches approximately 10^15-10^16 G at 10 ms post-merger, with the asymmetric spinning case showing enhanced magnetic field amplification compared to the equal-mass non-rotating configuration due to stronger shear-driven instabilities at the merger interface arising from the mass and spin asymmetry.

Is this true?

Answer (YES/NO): NO